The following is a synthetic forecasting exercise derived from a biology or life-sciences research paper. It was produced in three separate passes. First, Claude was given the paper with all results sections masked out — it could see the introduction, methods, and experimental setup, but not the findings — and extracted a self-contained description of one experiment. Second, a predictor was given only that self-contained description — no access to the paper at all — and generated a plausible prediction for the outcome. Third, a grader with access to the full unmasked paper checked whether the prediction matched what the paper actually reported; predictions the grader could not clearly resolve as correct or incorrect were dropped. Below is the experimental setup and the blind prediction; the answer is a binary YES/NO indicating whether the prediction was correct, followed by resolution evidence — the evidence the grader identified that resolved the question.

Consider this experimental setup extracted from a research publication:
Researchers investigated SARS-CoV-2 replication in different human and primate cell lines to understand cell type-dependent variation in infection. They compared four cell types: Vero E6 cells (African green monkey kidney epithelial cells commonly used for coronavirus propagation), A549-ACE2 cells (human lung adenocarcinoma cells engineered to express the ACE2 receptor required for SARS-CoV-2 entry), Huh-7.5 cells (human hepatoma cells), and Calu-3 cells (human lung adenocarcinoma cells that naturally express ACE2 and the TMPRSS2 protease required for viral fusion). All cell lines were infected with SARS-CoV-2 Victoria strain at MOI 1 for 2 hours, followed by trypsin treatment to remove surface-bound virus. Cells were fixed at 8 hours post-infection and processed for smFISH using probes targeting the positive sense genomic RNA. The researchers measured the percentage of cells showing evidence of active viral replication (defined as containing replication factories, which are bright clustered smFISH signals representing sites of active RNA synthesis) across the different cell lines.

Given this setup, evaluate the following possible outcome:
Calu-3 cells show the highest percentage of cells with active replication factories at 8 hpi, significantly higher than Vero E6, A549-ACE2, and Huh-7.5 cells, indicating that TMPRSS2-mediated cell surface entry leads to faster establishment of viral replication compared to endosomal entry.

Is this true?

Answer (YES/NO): NO